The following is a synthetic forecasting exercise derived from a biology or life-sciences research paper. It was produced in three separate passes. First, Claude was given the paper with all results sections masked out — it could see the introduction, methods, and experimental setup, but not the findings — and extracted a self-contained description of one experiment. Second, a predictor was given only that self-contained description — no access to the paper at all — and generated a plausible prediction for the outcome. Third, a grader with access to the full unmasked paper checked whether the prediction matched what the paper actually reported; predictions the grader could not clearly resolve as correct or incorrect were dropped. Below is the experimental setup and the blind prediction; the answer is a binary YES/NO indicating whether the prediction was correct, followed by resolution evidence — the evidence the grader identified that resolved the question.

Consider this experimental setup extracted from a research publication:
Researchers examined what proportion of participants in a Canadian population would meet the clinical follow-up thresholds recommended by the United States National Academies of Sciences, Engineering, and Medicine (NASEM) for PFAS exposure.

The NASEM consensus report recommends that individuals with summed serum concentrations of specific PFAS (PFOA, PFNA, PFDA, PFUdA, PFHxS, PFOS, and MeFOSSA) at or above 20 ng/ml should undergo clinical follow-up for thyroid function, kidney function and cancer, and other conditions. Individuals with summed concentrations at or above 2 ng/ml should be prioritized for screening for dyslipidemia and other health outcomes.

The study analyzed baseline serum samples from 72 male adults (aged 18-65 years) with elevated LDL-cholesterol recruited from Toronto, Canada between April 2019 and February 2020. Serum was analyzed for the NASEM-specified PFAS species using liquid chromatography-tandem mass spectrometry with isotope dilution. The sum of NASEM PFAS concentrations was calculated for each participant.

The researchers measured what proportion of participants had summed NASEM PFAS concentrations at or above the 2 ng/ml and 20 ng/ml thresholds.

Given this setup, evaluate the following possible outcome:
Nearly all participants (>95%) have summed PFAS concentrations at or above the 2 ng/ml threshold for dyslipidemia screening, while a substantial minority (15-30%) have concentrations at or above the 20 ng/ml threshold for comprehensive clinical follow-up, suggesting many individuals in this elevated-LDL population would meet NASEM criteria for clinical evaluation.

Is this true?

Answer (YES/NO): NO